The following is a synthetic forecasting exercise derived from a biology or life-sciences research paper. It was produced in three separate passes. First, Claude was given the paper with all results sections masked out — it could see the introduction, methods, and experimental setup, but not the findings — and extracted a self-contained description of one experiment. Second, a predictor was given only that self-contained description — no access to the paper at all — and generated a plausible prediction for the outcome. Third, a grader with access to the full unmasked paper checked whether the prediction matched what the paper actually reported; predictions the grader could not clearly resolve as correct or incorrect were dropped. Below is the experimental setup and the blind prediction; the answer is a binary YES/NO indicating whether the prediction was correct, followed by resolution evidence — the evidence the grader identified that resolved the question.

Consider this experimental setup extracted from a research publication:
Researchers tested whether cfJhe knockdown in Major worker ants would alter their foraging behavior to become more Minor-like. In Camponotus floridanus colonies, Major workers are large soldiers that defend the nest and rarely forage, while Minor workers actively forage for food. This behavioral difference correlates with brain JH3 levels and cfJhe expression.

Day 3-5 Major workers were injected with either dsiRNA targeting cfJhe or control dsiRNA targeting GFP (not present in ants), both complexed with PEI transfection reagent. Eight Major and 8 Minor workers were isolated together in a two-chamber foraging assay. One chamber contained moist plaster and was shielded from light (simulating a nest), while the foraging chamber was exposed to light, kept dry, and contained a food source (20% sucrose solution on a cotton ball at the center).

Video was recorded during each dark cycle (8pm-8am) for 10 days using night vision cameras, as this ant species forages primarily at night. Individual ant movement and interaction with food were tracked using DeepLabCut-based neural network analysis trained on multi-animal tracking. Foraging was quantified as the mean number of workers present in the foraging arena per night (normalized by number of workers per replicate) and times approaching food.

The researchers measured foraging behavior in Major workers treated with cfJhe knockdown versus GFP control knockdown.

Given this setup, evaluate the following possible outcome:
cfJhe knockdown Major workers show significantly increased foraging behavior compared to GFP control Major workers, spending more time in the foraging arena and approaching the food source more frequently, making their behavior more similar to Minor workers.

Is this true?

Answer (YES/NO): YES